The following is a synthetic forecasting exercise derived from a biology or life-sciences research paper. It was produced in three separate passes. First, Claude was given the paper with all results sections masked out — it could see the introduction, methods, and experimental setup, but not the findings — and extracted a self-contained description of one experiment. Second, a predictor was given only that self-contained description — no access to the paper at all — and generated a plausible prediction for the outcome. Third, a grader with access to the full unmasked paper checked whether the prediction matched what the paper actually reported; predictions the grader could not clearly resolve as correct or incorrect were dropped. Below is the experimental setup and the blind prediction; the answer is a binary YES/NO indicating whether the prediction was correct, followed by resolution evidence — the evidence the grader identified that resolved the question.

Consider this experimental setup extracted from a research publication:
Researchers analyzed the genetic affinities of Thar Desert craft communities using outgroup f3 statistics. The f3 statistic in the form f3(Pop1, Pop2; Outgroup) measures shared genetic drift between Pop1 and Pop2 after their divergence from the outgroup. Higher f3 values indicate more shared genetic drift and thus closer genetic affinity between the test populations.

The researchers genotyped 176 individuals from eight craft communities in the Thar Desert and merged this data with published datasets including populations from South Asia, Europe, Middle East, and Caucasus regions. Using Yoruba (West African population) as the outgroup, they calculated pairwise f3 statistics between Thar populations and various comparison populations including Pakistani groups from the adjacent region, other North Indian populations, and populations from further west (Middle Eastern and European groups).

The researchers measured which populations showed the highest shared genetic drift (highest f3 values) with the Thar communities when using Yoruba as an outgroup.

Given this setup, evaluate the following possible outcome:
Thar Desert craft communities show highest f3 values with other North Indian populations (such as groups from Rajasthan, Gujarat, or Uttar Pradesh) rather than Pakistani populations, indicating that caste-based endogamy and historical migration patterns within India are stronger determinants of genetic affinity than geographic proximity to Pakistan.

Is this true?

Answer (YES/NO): NO